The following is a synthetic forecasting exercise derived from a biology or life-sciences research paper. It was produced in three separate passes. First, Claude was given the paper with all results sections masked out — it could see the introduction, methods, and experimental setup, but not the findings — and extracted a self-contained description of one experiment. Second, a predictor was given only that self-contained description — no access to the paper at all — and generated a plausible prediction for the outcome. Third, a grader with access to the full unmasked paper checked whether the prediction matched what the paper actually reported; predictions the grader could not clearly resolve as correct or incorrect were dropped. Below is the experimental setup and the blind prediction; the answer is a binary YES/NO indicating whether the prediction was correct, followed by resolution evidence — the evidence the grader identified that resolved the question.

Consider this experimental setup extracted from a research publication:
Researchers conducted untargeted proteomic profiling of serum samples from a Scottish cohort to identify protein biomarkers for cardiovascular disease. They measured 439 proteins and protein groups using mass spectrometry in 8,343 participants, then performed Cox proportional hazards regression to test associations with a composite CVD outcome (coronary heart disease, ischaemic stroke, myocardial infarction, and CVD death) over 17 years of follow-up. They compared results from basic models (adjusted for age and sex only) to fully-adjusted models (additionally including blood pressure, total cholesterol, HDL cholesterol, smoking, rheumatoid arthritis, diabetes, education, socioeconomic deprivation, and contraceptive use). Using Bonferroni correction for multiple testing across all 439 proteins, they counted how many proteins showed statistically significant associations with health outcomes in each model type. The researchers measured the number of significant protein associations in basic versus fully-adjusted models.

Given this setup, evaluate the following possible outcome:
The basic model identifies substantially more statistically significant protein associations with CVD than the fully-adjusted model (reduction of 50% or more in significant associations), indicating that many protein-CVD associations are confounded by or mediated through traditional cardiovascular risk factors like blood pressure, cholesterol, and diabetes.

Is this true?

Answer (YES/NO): YES